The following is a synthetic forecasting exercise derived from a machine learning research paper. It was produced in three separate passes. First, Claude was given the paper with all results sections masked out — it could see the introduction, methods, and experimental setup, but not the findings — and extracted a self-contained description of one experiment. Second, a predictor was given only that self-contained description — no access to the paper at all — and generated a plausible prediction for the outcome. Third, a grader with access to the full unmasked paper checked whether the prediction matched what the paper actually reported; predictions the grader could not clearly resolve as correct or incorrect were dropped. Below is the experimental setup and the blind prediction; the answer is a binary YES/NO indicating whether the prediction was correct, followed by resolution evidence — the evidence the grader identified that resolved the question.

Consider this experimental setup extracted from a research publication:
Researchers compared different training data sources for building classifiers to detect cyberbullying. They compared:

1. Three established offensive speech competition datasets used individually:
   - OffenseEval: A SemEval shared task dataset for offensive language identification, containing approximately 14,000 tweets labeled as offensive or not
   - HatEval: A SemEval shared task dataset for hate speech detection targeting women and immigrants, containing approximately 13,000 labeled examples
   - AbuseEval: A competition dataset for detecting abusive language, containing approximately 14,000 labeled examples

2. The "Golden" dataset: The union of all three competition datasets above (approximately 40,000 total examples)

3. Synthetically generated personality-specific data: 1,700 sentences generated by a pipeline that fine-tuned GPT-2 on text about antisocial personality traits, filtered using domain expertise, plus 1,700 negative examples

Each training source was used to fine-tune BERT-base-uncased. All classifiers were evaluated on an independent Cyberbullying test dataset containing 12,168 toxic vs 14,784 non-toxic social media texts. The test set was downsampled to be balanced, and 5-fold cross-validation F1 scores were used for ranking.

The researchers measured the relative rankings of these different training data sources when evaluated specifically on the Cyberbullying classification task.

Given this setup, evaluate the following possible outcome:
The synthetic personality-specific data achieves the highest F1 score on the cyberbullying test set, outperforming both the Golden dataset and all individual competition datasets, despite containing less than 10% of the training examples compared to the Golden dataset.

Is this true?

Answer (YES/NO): NO